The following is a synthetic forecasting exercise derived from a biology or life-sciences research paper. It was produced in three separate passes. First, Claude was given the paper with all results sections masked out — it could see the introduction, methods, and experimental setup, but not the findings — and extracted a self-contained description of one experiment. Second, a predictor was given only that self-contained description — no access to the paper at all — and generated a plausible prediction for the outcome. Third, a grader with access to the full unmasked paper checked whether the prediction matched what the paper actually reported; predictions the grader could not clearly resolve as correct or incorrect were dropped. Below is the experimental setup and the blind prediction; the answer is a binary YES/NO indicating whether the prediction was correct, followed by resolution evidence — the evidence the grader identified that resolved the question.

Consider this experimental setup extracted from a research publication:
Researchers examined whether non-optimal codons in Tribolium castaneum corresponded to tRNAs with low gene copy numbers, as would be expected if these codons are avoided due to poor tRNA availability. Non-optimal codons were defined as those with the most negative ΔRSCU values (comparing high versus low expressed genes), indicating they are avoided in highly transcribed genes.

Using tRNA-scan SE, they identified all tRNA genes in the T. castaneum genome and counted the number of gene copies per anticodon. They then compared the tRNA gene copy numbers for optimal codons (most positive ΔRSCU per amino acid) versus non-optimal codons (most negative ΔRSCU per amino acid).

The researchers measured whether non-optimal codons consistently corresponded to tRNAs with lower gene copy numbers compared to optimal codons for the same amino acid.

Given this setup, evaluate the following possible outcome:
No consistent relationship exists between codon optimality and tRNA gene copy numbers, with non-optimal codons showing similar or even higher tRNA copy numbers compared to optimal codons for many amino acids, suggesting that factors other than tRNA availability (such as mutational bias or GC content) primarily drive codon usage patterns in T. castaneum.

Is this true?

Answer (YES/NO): NO